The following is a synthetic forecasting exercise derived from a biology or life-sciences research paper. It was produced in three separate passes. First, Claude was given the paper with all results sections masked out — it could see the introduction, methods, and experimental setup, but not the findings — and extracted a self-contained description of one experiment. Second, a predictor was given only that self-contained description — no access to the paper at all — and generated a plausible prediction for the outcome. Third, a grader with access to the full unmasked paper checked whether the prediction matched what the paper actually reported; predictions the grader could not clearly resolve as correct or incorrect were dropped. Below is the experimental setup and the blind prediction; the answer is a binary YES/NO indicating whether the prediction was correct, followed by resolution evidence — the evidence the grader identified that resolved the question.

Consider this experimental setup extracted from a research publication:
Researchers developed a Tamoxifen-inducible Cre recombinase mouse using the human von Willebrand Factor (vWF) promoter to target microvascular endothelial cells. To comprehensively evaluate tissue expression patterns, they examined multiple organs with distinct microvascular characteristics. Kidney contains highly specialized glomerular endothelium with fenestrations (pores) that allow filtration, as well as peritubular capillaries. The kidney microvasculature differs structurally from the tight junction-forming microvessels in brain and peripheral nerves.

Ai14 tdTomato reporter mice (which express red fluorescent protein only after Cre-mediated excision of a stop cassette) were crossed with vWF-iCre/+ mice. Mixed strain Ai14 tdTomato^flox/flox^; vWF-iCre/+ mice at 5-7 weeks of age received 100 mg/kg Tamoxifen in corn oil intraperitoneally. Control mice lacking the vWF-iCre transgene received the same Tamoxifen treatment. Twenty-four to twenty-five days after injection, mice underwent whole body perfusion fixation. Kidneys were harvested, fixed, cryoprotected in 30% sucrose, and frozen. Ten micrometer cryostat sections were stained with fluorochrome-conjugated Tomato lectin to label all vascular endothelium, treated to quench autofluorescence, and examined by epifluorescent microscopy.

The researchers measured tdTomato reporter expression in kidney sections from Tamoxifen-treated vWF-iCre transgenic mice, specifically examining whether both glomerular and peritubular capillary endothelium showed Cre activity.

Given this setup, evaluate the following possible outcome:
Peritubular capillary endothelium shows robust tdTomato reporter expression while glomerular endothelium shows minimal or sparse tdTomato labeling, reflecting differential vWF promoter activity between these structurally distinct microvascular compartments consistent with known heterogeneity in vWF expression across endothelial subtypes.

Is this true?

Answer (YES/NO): NO